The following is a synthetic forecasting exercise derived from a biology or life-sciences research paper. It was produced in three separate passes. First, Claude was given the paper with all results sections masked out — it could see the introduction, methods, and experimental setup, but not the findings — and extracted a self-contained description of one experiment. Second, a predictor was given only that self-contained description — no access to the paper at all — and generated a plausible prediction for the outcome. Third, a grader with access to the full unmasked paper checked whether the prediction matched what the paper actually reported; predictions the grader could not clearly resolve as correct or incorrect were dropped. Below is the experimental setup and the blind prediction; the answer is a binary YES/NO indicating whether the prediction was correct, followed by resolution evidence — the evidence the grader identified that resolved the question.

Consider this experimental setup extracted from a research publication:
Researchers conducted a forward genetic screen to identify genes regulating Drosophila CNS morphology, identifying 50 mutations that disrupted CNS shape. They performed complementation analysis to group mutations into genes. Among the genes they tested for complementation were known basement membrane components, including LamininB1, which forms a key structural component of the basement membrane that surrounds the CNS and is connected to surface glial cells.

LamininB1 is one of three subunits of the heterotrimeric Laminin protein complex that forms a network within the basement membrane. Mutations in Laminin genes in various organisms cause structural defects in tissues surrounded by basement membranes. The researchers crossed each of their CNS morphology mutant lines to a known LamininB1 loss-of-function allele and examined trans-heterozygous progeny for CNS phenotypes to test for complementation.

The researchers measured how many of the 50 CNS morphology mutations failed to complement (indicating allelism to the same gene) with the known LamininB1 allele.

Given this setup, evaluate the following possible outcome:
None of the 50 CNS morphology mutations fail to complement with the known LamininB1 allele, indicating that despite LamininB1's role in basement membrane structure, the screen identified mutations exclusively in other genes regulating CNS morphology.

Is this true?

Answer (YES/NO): NO